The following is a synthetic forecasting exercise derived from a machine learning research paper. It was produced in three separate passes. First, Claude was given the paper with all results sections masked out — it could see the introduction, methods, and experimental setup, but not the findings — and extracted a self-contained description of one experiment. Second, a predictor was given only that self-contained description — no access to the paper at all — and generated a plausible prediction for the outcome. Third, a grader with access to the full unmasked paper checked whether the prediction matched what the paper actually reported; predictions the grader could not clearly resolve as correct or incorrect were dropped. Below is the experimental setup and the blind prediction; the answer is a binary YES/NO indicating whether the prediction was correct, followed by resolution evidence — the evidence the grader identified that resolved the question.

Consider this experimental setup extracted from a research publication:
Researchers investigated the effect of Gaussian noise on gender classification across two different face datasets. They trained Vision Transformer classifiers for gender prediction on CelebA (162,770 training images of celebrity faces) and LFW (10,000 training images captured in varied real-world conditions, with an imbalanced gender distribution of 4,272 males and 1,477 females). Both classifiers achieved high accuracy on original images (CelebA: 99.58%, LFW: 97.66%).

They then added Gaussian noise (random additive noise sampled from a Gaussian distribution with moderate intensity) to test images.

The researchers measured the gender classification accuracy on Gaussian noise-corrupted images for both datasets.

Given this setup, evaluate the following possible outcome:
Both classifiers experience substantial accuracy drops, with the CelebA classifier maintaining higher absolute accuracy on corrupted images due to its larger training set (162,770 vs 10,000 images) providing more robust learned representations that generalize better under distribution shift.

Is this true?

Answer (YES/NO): NO